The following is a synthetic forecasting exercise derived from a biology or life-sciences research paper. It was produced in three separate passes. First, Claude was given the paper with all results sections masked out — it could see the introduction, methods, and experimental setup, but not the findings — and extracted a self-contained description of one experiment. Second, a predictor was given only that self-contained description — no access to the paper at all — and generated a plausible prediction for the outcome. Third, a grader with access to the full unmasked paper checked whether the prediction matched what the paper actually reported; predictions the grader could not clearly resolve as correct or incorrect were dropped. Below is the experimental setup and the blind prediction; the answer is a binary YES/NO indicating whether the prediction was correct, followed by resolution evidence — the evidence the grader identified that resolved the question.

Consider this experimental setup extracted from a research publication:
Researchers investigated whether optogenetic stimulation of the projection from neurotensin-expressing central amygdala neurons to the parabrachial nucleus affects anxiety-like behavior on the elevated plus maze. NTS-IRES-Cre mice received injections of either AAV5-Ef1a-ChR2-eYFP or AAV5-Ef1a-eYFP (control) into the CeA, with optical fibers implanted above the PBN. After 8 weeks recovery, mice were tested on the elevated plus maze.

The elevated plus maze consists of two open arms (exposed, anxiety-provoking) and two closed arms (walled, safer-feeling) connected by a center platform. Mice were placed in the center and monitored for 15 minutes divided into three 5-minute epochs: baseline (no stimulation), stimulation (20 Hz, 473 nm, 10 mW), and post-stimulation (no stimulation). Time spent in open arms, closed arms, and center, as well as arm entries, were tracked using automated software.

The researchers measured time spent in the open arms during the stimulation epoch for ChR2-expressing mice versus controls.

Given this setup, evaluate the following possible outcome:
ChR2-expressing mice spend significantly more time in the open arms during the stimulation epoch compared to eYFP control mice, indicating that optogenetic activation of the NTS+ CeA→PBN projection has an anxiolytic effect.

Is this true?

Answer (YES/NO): NO